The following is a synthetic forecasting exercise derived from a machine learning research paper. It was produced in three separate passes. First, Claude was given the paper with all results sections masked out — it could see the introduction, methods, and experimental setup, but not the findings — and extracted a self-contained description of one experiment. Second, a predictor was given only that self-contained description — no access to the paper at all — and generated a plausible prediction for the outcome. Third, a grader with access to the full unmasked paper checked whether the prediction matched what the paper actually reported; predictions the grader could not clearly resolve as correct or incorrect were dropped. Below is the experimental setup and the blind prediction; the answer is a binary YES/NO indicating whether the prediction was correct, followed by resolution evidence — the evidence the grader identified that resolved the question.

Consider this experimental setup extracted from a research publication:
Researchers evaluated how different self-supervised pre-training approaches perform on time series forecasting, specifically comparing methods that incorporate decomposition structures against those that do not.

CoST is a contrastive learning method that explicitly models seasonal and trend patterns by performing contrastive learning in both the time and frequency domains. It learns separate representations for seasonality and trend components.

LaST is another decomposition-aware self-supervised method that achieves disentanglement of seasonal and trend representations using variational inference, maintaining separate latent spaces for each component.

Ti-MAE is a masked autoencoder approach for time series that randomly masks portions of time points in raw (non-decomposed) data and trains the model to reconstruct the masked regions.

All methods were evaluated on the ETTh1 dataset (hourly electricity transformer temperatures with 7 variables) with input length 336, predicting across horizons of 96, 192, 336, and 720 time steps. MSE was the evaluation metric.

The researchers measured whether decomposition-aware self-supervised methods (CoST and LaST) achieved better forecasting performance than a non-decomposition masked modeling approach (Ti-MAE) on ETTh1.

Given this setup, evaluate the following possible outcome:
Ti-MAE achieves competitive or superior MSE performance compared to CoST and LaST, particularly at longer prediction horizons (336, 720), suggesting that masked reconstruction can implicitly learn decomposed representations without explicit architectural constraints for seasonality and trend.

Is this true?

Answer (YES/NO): NO